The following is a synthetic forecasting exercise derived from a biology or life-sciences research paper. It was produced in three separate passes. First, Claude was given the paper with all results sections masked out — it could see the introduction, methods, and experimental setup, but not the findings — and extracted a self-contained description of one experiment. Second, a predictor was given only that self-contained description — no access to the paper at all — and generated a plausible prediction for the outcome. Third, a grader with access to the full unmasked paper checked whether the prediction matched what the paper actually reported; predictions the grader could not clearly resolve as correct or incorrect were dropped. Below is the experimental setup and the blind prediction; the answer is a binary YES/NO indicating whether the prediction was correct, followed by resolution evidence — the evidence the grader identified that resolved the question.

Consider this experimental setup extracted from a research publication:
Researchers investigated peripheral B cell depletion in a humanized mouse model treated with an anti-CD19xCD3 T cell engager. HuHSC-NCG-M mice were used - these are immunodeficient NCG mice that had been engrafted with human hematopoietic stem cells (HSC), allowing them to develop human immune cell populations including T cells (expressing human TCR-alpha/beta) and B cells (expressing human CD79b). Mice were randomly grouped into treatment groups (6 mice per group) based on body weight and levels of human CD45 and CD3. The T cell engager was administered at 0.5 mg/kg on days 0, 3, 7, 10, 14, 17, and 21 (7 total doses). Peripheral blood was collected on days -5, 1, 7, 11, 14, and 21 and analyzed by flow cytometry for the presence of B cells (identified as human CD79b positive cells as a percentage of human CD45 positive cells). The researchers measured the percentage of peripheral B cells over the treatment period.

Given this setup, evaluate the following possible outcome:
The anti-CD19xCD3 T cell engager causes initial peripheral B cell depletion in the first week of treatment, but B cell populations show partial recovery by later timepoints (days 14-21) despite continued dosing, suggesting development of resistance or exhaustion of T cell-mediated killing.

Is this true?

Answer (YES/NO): NO